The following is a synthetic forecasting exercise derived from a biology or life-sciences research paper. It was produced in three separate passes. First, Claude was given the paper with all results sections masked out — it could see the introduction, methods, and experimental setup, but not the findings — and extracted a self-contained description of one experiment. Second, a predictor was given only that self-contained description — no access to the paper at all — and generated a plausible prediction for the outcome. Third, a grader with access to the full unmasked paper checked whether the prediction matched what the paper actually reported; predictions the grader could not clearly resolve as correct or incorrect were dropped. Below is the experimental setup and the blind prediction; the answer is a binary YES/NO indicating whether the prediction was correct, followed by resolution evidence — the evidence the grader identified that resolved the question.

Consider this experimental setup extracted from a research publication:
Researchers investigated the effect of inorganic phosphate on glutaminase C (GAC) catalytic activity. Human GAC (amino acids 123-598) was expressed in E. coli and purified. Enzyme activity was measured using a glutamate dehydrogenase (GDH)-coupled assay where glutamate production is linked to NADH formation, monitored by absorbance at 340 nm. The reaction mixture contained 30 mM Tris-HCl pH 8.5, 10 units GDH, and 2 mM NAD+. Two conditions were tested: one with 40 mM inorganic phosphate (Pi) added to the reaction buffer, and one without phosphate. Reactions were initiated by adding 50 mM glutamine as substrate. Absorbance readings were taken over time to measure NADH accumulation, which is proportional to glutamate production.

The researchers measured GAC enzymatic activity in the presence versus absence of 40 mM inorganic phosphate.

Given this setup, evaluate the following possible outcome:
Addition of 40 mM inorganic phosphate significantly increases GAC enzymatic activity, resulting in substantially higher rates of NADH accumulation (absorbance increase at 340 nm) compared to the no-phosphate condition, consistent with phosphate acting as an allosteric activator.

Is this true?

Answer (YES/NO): YES